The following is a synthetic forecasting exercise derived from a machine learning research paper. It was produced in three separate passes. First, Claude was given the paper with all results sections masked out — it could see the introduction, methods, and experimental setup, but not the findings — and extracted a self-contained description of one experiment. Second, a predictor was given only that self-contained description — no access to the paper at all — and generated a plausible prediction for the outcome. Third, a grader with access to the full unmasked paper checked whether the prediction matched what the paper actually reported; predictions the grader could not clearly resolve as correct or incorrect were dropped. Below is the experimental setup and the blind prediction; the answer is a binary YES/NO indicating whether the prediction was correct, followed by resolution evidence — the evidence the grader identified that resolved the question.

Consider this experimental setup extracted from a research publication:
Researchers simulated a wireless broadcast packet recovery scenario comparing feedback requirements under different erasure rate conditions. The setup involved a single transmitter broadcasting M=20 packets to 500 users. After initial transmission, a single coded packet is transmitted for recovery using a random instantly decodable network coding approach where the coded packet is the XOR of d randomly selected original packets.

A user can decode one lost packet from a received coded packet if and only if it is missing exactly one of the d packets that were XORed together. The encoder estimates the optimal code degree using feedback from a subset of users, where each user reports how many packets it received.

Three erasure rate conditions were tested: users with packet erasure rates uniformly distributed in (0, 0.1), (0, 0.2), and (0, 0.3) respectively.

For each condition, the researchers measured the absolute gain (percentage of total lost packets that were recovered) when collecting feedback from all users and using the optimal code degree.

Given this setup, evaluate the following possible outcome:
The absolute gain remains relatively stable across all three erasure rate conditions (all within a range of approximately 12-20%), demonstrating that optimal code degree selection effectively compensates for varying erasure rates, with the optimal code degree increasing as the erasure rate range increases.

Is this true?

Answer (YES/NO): NO